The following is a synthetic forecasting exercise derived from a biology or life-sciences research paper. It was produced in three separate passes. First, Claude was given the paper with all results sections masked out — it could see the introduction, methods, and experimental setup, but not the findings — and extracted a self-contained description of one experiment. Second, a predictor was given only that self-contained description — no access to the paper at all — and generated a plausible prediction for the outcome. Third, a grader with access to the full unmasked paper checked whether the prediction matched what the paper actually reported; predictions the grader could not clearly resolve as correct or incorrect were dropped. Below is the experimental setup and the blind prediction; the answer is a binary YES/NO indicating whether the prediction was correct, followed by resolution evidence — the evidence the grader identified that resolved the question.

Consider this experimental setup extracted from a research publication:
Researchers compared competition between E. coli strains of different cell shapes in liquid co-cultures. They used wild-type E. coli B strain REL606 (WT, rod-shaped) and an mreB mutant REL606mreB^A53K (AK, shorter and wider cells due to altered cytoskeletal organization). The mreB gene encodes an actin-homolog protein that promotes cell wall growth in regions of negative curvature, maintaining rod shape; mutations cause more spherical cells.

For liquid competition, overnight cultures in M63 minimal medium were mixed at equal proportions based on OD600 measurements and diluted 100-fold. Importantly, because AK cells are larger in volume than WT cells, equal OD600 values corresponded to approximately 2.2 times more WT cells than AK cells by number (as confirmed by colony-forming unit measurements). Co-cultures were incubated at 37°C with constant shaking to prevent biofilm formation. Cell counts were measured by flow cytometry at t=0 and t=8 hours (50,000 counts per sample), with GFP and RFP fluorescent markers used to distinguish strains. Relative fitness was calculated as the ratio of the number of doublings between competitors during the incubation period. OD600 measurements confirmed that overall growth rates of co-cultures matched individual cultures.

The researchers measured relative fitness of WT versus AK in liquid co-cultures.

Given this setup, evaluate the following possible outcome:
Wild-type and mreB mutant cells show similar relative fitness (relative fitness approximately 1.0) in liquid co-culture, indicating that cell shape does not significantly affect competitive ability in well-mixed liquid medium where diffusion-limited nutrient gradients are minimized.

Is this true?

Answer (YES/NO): NO